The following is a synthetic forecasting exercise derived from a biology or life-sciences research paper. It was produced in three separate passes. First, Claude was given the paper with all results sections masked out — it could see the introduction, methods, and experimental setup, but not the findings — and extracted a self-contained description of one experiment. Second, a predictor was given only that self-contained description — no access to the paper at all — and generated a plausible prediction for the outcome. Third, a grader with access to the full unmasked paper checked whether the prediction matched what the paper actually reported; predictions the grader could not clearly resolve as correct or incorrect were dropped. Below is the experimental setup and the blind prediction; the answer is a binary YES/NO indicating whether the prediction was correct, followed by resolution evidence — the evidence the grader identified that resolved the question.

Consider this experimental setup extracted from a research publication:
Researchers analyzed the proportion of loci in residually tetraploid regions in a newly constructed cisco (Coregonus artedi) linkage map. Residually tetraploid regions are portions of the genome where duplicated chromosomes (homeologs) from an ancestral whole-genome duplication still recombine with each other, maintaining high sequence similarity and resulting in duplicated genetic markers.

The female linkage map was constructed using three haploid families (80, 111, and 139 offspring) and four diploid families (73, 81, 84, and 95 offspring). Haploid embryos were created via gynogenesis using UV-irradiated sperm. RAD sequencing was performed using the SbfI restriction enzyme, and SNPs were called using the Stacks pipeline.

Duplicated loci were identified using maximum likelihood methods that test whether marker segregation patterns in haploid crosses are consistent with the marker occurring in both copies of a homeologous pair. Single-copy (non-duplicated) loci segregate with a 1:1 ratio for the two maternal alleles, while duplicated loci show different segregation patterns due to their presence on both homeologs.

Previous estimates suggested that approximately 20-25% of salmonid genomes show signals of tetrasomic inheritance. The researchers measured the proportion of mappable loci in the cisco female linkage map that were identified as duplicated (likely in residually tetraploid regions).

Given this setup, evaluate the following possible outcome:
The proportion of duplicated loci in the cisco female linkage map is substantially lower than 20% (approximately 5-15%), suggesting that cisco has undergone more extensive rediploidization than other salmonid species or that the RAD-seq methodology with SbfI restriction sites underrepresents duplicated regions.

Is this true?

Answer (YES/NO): NO